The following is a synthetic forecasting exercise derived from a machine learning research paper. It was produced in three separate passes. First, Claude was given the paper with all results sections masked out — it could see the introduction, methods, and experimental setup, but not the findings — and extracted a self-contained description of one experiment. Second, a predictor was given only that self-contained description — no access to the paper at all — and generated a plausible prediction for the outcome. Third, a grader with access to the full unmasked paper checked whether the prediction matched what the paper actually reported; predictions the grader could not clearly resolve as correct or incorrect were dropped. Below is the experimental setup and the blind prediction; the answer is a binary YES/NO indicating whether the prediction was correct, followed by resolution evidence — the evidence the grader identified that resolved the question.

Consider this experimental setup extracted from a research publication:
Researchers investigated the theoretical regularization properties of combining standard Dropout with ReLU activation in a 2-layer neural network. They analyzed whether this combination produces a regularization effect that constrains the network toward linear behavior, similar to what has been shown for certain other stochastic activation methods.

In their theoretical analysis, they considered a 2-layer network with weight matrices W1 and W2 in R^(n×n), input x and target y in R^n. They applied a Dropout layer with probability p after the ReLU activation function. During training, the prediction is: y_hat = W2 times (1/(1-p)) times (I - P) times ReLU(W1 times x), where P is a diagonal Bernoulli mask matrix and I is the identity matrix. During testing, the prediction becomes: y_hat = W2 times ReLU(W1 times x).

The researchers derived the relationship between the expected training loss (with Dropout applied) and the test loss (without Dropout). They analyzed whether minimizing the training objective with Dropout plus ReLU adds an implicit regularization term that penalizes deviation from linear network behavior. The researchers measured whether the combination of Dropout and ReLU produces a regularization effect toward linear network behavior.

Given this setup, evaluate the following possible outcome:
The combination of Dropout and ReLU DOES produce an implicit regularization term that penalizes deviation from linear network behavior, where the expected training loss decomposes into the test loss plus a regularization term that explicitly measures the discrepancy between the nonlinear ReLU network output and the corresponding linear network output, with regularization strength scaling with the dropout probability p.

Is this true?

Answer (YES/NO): NO